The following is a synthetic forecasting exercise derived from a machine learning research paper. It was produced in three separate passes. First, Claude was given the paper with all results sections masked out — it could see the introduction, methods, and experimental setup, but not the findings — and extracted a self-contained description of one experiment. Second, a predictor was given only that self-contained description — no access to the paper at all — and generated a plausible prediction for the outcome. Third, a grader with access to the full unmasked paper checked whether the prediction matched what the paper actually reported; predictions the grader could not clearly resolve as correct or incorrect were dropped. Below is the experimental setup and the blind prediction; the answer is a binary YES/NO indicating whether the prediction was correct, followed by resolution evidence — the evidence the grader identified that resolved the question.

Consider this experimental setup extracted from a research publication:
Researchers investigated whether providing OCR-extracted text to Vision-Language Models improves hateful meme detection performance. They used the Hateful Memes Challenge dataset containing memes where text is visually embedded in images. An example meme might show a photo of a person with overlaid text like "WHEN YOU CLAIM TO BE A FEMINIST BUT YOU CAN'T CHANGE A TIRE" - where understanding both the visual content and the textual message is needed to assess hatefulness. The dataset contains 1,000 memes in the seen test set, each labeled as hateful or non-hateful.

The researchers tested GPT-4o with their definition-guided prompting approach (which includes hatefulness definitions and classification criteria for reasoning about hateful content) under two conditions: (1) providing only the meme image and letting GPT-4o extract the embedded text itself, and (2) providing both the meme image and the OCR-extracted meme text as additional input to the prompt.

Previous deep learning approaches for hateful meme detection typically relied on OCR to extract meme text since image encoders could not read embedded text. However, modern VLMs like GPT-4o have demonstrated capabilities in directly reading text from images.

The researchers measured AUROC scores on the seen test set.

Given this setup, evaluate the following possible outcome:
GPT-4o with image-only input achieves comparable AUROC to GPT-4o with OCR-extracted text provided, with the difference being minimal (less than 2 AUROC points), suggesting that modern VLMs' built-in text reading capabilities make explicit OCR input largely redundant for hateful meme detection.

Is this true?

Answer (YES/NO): YES